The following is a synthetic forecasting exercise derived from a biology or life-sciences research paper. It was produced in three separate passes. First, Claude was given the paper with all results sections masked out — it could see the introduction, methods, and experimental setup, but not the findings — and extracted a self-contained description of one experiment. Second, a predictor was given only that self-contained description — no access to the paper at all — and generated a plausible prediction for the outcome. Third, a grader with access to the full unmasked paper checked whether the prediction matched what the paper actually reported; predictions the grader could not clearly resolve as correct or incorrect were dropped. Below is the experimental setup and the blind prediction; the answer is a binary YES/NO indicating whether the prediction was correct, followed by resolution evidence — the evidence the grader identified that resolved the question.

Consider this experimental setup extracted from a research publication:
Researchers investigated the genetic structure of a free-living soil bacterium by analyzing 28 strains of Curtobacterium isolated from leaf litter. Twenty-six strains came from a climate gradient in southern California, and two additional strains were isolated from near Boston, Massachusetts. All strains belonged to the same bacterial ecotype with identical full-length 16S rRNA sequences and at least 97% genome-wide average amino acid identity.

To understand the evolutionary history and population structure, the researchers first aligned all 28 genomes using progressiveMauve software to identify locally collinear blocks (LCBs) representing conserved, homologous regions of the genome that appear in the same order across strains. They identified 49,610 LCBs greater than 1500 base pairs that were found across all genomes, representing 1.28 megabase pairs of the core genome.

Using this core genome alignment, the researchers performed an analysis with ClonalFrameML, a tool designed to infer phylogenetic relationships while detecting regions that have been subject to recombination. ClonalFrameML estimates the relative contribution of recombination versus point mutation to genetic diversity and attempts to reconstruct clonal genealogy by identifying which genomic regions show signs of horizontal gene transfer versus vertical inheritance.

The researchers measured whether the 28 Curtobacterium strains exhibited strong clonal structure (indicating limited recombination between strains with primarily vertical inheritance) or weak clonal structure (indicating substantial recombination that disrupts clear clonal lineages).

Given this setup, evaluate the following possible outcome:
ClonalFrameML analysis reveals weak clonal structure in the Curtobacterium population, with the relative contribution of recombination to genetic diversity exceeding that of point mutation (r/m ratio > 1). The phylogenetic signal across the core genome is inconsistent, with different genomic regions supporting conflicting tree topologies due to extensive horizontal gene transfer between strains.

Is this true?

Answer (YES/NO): NO